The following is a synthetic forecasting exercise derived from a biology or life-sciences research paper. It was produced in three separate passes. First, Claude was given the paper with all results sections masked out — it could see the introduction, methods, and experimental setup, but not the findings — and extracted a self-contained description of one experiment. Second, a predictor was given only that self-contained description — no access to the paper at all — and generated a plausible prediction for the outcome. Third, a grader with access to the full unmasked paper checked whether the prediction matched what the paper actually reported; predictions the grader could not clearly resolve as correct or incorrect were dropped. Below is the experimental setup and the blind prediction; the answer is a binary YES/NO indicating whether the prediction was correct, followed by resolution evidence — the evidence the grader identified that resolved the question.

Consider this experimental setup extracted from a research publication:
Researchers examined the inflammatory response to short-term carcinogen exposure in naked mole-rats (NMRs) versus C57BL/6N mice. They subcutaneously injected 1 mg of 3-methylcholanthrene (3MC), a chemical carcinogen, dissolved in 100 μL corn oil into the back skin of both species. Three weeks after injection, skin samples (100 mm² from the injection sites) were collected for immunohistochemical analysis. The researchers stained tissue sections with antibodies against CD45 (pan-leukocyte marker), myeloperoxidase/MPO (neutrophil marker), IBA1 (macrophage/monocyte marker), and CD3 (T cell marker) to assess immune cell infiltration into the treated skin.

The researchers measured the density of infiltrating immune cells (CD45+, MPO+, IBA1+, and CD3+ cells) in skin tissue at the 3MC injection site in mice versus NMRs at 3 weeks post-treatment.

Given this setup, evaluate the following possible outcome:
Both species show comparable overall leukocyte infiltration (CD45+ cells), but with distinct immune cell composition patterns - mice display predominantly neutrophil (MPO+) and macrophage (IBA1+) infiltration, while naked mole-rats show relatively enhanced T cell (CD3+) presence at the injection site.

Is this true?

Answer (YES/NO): NO